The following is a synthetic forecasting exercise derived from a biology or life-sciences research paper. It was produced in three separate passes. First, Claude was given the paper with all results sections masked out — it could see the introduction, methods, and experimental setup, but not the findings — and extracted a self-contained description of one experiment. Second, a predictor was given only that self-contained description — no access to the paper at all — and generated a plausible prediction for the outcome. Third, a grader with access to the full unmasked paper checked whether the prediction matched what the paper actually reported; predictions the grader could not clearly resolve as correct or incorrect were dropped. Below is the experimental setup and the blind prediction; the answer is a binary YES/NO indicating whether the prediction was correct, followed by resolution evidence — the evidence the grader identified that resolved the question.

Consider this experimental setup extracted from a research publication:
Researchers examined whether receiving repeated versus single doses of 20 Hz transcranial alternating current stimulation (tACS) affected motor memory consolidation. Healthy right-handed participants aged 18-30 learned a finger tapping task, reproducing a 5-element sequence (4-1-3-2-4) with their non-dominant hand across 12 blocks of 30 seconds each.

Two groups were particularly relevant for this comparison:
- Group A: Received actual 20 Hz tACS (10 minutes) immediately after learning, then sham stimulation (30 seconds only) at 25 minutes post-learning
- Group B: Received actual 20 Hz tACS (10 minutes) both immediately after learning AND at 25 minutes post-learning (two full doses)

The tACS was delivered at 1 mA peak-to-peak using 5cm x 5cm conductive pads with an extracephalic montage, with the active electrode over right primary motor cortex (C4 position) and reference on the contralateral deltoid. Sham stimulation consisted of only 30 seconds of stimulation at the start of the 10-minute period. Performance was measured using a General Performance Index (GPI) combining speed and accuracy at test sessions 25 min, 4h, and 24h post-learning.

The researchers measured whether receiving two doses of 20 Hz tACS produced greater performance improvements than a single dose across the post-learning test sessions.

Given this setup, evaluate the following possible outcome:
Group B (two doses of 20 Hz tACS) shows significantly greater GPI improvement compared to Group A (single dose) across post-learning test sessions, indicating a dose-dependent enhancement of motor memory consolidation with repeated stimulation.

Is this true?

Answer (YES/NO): NO